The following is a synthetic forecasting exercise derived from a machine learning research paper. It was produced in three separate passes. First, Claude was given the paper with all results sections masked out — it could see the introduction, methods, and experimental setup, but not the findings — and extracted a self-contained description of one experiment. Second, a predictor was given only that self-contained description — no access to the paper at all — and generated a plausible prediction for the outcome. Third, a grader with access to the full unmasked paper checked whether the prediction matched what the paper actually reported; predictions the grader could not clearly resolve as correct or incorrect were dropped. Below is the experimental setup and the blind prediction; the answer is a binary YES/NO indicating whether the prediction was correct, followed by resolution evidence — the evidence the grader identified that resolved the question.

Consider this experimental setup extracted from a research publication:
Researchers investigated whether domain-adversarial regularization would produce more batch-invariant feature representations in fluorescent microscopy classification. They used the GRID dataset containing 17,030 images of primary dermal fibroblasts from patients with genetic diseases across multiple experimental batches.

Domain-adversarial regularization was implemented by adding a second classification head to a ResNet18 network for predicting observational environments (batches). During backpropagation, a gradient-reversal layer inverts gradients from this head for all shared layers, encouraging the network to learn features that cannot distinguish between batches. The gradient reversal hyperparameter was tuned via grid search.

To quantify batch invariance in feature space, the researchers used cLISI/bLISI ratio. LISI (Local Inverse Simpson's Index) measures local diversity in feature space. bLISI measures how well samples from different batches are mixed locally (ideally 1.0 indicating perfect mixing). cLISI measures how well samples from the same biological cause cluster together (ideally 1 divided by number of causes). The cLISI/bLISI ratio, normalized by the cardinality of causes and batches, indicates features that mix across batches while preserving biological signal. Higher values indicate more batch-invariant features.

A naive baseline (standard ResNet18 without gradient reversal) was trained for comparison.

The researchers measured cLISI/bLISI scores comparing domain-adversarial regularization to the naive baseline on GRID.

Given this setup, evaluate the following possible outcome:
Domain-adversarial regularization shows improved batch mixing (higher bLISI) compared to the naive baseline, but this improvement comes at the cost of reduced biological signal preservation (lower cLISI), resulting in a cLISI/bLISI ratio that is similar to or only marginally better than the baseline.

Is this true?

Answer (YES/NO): NO